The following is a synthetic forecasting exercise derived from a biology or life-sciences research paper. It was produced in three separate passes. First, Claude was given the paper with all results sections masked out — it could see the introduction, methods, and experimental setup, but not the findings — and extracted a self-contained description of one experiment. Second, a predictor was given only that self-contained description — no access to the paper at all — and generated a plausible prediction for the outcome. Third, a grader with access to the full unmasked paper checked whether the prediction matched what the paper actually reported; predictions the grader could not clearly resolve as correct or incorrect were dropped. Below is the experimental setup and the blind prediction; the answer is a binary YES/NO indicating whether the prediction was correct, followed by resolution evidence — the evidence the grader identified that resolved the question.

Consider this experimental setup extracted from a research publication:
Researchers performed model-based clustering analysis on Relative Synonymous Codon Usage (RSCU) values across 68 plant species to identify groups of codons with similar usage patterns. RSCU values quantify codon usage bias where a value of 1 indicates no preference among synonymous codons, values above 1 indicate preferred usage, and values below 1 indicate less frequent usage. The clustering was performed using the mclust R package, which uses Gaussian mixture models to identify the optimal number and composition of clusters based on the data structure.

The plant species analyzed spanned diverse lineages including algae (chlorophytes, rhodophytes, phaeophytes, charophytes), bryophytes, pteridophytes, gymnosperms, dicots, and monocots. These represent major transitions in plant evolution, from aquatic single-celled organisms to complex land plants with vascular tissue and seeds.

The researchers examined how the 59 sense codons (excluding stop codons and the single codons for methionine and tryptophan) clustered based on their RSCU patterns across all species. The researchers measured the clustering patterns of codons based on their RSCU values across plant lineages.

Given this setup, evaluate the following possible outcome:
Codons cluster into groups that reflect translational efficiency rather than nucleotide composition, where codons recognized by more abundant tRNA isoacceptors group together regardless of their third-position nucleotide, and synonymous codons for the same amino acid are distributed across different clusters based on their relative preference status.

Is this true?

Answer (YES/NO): NO